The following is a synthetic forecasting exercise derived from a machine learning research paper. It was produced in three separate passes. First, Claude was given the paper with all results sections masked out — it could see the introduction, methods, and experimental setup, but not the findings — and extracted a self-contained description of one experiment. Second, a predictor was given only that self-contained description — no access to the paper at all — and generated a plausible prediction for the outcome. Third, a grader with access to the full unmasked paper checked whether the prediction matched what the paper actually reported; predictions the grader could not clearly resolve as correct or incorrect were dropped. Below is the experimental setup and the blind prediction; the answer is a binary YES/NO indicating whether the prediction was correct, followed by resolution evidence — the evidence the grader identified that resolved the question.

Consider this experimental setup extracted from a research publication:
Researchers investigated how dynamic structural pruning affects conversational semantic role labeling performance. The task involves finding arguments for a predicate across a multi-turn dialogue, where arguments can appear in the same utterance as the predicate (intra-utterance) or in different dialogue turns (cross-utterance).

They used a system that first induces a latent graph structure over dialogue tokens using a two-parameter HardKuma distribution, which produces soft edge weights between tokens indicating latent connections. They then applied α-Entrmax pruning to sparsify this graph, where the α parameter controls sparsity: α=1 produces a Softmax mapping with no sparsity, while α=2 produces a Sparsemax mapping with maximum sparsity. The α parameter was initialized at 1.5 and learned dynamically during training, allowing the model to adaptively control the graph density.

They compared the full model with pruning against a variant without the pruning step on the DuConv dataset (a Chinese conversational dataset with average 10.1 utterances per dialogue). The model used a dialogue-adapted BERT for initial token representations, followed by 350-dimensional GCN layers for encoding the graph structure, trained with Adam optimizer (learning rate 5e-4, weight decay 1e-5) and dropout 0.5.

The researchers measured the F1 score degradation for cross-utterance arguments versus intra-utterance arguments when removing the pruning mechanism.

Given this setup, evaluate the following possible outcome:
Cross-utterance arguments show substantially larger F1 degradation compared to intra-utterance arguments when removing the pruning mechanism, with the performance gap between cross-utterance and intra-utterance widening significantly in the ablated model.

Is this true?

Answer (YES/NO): YES